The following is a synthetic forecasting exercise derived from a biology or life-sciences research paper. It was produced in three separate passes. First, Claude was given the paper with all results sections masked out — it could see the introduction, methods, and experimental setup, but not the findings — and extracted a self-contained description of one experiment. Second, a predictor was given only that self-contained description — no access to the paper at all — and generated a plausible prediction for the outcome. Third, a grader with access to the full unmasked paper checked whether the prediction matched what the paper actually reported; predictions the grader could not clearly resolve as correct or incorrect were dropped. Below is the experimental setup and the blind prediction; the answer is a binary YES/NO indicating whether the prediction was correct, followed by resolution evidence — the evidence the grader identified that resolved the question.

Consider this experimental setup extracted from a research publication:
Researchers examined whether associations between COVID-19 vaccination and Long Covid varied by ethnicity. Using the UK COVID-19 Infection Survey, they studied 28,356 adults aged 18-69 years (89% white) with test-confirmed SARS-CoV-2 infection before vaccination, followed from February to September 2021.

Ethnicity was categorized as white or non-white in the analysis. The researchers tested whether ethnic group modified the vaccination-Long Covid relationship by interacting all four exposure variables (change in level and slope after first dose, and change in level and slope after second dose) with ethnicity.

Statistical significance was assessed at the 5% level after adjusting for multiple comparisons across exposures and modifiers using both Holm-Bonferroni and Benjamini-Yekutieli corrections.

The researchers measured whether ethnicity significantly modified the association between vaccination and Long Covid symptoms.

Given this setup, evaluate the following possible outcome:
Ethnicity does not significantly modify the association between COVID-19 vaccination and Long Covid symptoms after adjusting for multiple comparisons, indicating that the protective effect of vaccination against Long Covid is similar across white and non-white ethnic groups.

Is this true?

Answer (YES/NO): YES